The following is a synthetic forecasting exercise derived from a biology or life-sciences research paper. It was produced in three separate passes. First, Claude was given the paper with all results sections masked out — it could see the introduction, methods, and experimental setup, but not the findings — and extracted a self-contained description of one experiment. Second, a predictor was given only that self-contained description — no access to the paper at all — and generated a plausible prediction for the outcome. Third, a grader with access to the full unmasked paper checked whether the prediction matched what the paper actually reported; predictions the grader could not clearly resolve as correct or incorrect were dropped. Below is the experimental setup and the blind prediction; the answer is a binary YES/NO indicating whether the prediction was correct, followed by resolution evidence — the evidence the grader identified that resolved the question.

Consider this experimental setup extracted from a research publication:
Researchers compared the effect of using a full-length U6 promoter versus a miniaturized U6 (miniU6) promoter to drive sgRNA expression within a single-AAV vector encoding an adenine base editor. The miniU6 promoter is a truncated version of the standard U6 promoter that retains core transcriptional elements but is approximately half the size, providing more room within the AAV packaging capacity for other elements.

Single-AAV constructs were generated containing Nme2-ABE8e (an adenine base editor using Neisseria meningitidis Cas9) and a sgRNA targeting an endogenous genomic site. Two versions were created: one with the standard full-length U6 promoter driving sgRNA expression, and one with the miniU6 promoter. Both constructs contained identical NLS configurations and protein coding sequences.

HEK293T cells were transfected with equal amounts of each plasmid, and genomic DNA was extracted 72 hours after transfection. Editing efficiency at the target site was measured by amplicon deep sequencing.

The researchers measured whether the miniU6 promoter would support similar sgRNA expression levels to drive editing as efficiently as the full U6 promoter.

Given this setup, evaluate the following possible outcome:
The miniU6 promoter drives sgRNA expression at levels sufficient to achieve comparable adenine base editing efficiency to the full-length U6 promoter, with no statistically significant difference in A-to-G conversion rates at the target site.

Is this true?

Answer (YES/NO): NO